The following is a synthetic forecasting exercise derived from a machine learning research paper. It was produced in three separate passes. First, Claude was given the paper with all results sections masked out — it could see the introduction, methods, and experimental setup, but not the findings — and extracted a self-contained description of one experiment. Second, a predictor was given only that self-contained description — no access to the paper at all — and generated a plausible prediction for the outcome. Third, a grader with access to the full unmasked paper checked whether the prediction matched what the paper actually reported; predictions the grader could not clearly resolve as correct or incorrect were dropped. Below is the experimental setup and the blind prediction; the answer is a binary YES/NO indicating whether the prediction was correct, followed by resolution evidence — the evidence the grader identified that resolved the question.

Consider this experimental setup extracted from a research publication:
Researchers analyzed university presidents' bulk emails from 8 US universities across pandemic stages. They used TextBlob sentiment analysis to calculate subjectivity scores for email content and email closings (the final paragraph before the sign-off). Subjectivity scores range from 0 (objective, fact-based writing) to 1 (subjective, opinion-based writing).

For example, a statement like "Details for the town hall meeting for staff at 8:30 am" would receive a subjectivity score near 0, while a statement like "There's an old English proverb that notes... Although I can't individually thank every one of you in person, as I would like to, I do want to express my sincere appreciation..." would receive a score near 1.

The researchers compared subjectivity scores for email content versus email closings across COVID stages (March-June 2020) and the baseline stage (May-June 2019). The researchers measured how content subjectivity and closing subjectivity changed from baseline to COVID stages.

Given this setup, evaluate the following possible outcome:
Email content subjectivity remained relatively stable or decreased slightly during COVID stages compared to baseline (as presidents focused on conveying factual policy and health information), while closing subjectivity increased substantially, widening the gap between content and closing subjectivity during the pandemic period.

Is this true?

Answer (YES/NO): YES